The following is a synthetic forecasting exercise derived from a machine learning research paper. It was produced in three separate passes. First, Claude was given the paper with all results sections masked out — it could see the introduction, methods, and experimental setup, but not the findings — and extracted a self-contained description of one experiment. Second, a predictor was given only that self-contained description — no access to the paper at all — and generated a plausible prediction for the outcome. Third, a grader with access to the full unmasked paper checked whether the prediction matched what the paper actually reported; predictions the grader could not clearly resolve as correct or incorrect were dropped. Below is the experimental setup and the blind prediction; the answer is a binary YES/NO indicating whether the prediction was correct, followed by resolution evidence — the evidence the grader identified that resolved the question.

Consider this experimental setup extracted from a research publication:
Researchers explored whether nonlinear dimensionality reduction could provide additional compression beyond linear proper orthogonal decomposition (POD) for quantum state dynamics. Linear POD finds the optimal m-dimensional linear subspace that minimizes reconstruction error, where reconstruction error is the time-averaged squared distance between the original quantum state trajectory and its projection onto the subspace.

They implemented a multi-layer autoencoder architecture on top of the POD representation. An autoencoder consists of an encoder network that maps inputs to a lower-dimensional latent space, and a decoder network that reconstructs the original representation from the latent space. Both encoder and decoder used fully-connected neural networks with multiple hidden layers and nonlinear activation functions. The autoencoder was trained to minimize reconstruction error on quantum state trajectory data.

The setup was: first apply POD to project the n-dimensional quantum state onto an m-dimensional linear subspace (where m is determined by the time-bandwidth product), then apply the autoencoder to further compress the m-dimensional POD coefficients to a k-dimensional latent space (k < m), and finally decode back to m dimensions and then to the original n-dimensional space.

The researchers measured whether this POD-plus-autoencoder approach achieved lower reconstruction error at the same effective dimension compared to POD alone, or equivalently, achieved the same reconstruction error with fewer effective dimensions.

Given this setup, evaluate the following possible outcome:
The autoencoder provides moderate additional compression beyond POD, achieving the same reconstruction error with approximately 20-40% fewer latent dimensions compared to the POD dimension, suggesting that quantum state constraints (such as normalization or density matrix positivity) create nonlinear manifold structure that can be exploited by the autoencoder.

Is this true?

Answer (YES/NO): NO